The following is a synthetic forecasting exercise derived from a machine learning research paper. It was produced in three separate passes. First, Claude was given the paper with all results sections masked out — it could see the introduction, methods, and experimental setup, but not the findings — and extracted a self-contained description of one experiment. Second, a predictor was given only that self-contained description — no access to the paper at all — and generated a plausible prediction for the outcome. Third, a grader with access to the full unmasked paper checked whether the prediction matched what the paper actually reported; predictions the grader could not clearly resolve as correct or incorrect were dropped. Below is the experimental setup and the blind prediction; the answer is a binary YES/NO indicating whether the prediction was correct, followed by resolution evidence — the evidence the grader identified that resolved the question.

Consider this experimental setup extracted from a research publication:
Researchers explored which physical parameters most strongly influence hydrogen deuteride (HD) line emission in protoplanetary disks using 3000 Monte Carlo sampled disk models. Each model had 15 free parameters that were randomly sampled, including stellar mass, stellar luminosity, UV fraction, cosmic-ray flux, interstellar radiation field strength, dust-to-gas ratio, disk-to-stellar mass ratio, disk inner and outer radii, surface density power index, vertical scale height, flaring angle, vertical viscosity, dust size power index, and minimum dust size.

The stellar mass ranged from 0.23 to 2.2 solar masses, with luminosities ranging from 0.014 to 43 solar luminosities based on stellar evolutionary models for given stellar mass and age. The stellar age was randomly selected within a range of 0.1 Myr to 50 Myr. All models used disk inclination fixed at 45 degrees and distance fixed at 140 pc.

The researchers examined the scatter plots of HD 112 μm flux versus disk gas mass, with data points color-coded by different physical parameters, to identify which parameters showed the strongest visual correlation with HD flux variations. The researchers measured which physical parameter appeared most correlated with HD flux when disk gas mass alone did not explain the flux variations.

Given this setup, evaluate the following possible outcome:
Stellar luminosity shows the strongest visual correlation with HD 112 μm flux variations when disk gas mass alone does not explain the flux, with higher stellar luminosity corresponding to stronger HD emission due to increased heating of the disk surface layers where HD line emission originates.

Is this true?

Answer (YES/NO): YES